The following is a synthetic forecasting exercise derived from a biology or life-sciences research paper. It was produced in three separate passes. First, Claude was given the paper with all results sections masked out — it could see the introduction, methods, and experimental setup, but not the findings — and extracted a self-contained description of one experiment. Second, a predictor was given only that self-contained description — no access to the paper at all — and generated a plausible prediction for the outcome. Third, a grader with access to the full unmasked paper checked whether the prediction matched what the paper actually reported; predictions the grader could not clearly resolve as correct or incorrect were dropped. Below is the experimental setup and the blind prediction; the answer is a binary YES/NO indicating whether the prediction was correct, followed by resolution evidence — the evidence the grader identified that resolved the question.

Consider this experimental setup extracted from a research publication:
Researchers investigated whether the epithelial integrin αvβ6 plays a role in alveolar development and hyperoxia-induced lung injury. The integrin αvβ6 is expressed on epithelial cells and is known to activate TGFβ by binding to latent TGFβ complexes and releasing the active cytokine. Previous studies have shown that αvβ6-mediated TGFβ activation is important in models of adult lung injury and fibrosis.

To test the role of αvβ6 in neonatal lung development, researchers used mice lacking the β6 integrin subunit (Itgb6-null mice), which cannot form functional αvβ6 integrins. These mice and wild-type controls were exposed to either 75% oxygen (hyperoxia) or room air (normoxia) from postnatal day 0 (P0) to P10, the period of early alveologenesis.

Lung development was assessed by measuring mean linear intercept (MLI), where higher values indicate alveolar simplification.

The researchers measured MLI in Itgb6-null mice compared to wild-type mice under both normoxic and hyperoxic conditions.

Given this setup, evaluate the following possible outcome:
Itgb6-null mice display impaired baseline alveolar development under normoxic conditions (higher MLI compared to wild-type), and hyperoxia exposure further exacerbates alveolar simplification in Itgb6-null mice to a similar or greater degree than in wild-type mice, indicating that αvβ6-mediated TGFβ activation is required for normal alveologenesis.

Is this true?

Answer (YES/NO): NO